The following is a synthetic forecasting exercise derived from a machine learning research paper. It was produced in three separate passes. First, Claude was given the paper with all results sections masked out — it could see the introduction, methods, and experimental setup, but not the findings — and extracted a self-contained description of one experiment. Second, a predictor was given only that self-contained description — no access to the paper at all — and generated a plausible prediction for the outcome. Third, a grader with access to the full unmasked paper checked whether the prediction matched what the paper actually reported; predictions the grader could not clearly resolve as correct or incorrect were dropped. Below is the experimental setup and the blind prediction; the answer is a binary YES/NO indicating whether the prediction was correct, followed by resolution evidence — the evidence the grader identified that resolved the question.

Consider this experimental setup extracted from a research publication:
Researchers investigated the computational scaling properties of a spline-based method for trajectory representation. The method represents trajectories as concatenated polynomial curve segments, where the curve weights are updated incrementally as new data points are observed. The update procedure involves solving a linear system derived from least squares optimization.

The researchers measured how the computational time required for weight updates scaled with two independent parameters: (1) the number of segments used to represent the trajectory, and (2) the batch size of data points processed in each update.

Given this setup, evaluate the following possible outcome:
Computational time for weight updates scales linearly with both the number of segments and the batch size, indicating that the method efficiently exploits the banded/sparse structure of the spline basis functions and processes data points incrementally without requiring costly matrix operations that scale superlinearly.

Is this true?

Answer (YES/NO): NO